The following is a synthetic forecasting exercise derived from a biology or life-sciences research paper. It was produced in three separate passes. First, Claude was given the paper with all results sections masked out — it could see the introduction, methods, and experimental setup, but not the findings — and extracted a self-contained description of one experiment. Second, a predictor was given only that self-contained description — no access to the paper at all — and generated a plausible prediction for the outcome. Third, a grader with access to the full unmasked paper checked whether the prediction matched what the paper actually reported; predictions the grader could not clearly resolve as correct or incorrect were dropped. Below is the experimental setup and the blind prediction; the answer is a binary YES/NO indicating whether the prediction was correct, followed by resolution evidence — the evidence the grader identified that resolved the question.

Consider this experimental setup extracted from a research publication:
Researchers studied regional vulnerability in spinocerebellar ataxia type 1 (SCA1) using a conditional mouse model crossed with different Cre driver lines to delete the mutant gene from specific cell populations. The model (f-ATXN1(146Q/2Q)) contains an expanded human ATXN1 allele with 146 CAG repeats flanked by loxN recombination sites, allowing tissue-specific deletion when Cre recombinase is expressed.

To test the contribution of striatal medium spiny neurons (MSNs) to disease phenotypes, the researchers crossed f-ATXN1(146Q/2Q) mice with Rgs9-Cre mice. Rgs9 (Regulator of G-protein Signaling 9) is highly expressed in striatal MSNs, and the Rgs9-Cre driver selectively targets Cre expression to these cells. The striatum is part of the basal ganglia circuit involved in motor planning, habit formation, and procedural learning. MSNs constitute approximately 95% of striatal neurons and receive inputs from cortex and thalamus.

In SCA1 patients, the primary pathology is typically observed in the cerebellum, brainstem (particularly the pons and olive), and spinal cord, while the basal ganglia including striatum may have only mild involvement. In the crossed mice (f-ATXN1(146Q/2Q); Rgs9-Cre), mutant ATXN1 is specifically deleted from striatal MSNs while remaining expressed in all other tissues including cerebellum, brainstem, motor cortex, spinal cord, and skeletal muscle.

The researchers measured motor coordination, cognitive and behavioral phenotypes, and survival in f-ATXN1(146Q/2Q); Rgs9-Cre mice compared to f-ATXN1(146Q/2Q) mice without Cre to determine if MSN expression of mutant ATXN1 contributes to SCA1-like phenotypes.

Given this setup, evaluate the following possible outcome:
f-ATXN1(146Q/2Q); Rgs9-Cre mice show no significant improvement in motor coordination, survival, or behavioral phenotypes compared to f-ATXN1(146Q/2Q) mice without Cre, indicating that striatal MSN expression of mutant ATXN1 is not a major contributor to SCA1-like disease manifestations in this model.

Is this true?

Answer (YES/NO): NO